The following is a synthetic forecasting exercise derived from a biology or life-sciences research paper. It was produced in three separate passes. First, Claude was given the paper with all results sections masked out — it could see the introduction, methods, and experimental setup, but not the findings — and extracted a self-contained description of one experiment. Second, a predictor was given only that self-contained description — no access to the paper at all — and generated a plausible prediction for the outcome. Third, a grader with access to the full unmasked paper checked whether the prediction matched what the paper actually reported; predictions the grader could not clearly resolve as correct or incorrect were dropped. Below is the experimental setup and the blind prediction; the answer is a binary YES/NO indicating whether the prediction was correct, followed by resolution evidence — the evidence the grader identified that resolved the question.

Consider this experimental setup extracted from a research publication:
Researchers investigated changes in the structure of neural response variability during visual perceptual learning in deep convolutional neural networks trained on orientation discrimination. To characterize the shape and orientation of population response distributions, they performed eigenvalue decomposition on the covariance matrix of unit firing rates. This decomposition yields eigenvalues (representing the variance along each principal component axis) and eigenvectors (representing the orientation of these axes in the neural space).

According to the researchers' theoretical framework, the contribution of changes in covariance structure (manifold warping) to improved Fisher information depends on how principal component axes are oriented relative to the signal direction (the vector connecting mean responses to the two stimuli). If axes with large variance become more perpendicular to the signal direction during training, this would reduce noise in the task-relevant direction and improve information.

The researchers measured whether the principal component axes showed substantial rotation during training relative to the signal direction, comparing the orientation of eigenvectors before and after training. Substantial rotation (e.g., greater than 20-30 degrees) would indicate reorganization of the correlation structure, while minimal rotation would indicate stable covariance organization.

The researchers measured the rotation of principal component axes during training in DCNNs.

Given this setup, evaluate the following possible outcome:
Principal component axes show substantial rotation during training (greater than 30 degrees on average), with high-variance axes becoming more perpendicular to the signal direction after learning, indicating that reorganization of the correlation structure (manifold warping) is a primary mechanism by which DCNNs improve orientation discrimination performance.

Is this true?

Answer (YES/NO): NO